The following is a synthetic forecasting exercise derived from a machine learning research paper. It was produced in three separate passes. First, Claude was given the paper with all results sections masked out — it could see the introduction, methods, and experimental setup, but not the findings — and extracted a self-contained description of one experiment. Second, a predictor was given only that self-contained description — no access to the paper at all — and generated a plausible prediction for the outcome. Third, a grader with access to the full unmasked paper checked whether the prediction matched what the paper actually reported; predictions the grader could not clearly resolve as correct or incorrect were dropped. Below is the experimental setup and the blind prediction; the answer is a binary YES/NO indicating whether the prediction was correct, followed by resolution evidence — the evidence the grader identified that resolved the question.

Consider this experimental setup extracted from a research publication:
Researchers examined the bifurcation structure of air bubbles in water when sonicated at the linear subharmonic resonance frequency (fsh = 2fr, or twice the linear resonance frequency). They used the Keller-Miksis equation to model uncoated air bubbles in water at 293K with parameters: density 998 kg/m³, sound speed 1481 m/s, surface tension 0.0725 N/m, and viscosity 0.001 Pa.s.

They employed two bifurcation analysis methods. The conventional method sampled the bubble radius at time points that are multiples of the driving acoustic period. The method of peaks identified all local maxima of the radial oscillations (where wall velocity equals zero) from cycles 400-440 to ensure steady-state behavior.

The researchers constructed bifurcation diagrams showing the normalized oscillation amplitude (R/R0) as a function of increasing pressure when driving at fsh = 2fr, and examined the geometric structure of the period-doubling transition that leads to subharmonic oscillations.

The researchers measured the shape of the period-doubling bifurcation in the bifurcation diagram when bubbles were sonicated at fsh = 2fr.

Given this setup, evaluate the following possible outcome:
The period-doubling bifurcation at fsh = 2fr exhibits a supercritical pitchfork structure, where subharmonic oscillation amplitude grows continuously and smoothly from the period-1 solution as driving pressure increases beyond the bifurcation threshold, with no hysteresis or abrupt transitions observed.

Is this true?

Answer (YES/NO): NO